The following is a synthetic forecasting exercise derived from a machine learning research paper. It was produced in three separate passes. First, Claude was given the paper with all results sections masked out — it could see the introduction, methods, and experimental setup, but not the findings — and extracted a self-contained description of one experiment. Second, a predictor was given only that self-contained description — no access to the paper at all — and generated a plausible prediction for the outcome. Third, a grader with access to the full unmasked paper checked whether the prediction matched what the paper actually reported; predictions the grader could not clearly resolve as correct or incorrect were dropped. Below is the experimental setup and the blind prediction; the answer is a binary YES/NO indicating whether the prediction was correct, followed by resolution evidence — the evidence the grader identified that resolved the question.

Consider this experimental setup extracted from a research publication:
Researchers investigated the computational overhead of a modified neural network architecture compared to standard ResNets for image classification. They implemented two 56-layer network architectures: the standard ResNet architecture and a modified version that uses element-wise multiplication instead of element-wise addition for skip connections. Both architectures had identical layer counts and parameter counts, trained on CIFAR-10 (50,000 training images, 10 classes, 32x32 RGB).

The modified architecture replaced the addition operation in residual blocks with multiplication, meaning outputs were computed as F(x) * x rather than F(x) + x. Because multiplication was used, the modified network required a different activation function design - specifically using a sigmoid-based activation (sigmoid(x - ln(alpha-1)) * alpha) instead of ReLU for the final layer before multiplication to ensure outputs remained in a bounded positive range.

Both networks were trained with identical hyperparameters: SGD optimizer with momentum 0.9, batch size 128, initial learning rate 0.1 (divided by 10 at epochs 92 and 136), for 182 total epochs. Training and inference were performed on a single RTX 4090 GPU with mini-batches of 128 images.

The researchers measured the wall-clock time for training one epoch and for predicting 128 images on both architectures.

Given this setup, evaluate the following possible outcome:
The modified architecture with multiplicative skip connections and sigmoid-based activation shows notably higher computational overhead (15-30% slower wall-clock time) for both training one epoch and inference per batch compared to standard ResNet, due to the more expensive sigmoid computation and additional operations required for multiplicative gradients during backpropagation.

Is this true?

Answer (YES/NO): NO